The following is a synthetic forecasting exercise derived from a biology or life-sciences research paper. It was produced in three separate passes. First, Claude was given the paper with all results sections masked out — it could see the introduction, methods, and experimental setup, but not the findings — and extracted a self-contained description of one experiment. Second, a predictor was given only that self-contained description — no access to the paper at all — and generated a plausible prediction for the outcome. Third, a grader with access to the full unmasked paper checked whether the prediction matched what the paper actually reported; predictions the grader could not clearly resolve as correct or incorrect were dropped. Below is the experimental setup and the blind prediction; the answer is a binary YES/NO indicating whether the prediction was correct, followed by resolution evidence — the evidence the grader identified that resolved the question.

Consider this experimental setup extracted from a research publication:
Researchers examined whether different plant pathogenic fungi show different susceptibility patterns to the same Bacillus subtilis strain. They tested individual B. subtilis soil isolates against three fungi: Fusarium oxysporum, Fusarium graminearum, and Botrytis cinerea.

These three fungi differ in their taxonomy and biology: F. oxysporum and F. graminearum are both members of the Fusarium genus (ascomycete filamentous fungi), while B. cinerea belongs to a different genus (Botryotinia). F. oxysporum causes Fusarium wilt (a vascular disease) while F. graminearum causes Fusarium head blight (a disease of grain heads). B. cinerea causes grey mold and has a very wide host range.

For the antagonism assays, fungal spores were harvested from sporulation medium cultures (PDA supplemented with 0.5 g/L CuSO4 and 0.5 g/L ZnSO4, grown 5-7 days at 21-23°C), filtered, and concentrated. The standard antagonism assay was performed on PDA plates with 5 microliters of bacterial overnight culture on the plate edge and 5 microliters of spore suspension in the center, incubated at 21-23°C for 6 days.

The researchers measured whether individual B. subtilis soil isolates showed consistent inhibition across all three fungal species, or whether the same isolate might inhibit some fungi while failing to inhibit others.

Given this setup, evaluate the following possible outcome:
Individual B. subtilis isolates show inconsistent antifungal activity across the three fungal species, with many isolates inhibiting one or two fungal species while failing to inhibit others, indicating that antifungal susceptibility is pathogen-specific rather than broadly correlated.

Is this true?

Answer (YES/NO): NO